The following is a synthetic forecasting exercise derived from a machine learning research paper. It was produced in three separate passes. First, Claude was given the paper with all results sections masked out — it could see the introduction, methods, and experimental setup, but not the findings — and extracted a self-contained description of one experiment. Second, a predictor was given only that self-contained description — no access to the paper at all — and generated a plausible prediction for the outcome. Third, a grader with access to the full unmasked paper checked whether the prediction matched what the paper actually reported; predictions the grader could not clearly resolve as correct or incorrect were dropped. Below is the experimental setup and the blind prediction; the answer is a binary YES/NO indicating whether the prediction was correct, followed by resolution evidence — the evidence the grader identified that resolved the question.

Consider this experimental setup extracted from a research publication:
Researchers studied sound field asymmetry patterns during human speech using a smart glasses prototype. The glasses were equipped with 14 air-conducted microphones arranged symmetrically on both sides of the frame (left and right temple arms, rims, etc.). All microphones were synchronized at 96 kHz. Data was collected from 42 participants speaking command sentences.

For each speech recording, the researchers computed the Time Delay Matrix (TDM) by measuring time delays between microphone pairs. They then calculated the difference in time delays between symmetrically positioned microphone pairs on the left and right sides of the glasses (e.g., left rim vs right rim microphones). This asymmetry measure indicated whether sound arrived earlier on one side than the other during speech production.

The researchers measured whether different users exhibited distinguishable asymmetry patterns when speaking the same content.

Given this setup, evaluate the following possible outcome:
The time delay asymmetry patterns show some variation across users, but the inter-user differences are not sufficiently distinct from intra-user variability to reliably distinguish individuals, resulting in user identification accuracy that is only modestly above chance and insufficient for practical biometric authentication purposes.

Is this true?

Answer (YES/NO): NO